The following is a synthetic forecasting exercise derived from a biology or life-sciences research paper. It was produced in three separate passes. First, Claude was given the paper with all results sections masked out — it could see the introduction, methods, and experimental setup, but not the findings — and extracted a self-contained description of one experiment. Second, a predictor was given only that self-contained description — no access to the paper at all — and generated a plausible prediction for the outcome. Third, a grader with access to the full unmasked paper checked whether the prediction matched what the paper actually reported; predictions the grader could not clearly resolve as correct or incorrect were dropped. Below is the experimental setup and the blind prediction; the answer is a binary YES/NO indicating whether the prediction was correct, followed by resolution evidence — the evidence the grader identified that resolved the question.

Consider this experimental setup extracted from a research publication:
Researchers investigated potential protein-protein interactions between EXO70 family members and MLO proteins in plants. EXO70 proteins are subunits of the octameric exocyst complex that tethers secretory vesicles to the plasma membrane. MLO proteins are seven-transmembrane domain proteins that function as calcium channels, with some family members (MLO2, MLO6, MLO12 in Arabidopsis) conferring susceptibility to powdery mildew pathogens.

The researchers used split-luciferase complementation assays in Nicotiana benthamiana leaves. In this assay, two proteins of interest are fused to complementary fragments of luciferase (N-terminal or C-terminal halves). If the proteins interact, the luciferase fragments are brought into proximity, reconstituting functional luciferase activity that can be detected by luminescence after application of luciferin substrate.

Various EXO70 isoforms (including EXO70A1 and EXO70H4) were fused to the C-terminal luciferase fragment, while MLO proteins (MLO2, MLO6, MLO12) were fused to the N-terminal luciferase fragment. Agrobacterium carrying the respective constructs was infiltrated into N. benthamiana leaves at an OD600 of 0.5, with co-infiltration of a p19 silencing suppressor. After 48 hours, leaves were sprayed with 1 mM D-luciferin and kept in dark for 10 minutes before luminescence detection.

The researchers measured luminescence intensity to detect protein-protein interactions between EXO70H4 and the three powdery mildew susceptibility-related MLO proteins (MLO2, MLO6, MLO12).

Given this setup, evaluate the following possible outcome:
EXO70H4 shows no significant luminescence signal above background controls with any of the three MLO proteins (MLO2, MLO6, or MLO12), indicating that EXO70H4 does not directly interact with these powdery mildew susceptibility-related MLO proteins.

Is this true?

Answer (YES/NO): NO